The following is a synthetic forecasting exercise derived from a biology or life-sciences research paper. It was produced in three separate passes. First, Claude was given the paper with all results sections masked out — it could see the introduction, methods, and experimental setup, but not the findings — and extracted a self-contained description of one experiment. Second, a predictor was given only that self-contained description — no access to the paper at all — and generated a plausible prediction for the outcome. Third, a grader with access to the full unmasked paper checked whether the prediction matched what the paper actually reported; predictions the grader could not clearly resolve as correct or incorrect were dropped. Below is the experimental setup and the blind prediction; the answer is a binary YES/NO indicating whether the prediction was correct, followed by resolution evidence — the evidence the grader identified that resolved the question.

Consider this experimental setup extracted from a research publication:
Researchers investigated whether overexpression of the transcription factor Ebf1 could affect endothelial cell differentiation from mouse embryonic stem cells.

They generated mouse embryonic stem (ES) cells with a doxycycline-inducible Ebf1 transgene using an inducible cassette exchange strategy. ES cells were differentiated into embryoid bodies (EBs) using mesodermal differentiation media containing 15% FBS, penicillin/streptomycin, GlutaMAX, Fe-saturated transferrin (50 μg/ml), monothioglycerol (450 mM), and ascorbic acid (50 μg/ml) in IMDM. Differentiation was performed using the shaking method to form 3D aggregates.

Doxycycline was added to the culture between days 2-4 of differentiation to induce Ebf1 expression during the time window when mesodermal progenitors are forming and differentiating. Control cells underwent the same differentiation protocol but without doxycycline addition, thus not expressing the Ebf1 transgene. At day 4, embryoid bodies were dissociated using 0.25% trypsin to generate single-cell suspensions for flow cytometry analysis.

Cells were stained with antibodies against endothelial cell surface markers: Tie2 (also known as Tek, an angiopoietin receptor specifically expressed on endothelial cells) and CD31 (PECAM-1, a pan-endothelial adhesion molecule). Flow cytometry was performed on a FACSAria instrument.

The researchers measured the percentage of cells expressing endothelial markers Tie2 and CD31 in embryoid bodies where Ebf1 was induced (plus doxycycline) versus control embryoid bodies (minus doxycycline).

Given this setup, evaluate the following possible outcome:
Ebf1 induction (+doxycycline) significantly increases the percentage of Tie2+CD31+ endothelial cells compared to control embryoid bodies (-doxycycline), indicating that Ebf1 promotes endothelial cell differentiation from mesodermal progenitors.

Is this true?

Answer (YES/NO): YES